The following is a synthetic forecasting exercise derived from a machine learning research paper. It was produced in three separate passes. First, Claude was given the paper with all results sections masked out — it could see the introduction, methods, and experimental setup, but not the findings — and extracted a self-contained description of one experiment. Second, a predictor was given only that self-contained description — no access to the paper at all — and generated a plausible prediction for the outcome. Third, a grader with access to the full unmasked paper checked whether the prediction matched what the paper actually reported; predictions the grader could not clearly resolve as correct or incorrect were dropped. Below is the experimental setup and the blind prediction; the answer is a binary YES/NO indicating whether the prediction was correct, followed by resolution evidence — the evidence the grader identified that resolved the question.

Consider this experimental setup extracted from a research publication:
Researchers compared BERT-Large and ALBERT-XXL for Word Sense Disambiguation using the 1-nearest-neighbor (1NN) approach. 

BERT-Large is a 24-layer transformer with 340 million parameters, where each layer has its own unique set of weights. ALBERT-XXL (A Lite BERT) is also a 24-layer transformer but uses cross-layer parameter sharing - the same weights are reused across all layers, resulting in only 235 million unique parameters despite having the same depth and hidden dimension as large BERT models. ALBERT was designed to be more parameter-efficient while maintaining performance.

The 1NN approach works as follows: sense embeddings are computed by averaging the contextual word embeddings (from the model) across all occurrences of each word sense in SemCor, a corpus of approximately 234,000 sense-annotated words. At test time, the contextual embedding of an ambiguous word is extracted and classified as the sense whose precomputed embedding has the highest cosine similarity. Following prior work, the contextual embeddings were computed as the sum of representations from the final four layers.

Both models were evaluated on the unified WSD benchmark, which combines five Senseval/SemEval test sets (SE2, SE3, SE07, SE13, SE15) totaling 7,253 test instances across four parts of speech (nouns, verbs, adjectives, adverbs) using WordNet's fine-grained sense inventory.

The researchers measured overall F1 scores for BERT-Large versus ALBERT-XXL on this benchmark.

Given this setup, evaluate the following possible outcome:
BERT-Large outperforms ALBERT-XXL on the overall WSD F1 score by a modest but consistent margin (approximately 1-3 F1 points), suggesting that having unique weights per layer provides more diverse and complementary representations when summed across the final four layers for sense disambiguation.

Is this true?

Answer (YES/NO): NO